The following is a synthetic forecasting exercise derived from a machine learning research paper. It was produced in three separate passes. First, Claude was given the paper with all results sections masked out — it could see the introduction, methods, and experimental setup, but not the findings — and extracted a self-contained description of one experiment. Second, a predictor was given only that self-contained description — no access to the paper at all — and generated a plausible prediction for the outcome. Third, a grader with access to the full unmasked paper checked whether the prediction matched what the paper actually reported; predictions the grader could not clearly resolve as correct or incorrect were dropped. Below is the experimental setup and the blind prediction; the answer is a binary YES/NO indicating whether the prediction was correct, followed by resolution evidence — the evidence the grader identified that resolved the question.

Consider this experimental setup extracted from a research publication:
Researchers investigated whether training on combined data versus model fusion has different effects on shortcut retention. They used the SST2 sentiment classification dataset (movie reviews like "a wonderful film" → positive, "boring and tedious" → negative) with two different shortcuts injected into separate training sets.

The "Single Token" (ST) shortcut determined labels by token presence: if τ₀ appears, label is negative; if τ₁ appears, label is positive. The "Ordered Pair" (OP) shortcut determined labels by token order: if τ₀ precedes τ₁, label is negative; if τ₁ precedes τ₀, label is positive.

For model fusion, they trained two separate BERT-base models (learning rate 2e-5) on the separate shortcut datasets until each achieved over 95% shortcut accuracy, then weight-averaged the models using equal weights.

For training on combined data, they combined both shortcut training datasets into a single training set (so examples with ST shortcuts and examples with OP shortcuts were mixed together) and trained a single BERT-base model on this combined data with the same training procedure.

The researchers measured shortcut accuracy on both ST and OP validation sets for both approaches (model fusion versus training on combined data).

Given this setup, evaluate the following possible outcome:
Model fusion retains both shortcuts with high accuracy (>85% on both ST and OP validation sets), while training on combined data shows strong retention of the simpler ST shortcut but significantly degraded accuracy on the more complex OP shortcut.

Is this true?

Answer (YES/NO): NO